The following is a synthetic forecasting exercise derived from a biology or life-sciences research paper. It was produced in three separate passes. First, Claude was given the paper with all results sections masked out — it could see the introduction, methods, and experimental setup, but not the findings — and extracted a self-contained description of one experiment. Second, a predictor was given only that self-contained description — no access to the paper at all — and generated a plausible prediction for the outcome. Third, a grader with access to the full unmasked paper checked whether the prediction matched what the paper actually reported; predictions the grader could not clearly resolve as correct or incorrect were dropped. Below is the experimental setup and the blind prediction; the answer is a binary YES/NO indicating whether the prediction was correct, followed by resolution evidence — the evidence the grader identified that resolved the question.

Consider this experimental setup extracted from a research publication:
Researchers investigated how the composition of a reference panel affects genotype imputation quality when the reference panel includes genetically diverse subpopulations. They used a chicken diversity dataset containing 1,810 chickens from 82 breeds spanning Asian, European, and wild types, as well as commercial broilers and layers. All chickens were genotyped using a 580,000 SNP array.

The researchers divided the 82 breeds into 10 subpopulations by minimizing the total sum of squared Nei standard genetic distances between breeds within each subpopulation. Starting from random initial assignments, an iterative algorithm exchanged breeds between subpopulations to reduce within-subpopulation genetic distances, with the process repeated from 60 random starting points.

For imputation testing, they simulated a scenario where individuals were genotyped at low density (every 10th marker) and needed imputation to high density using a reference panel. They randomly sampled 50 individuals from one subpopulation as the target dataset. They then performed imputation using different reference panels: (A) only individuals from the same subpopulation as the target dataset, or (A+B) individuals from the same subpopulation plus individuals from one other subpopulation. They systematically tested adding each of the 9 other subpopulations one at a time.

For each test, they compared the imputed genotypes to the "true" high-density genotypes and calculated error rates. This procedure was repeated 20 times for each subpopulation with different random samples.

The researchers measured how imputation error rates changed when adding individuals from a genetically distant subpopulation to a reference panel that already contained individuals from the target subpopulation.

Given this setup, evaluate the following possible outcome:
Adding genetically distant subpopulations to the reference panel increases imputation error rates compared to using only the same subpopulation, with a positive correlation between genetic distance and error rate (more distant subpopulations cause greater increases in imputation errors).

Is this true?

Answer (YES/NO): YES